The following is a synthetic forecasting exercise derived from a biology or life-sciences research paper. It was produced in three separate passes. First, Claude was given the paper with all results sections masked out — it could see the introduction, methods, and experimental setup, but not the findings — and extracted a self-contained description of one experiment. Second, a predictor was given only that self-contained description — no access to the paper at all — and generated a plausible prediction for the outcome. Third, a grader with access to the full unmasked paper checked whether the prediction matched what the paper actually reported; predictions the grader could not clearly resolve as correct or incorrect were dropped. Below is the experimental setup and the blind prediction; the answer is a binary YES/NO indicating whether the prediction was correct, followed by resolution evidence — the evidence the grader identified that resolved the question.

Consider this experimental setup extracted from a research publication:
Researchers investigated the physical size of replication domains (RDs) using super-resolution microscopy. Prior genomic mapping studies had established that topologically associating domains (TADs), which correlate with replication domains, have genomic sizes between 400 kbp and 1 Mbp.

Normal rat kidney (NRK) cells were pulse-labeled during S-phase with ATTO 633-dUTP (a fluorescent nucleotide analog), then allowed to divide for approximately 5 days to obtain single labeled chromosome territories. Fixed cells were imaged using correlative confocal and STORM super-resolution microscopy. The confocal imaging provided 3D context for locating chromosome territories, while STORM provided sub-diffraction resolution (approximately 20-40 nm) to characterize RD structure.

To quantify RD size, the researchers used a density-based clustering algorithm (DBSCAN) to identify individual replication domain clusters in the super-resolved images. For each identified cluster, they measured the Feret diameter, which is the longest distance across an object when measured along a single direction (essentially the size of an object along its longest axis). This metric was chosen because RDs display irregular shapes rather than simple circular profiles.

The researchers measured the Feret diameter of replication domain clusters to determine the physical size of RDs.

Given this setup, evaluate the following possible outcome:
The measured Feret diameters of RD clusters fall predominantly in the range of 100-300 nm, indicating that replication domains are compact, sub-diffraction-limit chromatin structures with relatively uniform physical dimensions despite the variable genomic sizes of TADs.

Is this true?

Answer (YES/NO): YES